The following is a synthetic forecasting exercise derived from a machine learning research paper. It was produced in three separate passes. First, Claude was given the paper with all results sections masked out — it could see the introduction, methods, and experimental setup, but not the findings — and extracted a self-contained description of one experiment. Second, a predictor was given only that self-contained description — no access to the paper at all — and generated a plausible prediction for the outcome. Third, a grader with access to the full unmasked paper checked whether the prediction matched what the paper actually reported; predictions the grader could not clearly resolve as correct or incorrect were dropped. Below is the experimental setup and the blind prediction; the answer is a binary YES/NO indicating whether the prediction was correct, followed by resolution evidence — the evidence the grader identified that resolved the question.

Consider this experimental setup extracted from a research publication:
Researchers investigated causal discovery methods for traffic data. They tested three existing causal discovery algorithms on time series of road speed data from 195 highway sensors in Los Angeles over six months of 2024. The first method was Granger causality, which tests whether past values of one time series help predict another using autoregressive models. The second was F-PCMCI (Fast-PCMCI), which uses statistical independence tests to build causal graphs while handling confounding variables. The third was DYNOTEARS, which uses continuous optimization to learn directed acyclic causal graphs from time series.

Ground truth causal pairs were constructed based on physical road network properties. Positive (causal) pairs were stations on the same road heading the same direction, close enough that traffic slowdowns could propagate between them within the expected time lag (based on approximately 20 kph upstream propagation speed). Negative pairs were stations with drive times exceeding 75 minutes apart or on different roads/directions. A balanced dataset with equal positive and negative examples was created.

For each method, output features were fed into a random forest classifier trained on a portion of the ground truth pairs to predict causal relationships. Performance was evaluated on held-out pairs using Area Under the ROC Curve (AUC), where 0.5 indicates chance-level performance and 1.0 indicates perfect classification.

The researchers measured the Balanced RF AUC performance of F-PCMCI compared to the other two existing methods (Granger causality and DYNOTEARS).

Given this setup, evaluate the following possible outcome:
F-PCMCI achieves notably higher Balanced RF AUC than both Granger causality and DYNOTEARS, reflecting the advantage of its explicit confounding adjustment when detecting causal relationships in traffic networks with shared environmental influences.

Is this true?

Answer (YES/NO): NO